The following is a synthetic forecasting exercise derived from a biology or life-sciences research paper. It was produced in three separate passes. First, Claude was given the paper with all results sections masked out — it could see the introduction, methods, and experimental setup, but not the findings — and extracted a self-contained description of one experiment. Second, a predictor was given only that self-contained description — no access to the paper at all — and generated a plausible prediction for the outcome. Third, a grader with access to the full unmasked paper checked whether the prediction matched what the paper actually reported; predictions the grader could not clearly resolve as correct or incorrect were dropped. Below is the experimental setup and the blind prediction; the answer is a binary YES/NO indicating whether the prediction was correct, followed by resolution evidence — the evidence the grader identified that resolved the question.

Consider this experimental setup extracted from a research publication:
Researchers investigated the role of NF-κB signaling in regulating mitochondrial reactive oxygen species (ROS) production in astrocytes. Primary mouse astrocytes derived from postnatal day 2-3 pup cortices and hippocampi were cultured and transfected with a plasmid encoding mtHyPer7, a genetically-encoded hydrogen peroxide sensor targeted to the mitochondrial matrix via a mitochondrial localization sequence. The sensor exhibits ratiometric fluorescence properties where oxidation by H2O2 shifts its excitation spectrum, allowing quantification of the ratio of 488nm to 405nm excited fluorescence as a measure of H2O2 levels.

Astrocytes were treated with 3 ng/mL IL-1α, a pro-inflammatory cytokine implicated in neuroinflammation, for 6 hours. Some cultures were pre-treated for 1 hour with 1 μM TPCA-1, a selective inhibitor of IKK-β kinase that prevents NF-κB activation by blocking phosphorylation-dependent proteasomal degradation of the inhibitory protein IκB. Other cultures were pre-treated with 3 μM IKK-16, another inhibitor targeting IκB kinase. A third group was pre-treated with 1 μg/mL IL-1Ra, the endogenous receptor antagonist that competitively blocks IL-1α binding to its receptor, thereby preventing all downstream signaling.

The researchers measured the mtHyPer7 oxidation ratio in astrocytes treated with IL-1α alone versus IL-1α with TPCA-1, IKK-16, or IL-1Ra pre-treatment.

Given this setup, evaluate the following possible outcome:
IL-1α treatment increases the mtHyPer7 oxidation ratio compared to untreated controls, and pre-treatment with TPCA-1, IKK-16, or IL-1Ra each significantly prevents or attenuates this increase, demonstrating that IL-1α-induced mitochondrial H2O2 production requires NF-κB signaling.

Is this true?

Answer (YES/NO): YES